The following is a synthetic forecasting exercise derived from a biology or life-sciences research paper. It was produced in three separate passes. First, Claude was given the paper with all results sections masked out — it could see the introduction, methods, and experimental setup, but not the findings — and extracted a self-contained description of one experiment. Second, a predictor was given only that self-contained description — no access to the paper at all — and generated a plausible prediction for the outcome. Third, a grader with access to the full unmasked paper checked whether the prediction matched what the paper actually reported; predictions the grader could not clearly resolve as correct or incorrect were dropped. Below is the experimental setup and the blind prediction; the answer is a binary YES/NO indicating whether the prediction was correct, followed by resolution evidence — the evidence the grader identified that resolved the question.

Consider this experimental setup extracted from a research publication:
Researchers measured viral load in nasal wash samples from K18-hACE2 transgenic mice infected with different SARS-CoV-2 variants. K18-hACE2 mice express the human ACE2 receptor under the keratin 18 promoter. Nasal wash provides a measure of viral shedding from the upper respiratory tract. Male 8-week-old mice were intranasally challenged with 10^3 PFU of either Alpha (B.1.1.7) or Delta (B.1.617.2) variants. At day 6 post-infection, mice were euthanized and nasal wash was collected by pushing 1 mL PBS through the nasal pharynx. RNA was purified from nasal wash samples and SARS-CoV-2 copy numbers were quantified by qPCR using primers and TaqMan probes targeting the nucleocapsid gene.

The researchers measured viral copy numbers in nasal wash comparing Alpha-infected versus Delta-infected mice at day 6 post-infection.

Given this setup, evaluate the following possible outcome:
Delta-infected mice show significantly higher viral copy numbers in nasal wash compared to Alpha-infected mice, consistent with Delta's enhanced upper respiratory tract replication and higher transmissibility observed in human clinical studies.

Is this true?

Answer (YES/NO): NO